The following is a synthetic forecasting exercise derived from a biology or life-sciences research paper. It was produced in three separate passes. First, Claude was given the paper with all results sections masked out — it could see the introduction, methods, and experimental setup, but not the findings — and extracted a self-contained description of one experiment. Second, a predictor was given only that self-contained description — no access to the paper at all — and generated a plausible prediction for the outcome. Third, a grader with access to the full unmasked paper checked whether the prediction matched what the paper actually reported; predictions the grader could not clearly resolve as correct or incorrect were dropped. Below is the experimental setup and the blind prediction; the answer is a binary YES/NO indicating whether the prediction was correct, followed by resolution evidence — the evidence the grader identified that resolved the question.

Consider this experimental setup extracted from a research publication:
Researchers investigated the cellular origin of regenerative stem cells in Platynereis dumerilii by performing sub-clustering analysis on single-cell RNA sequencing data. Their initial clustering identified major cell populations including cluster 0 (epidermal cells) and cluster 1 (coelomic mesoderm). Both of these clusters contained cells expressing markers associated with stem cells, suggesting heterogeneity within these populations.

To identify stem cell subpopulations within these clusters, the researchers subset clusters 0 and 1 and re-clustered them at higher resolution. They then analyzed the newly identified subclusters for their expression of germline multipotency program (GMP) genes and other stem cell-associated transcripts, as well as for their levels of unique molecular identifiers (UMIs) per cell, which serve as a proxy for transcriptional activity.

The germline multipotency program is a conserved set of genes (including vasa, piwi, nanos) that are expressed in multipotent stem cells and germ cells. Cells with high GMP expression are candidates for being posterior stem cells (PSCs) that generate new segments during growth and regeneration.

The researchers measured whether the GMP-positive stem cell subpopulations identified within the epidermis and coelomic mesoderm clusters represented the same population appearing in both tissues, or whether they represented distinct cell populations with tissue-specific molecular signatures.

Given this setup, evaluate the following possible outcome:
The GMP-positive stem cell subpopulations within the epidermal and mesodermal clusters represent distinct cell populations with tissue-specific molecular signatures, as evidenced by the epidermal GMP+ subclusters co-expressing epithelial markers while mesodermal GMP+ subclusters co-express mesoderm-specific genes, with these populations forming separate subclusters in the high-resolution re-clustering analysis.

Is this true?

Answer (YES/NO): YES